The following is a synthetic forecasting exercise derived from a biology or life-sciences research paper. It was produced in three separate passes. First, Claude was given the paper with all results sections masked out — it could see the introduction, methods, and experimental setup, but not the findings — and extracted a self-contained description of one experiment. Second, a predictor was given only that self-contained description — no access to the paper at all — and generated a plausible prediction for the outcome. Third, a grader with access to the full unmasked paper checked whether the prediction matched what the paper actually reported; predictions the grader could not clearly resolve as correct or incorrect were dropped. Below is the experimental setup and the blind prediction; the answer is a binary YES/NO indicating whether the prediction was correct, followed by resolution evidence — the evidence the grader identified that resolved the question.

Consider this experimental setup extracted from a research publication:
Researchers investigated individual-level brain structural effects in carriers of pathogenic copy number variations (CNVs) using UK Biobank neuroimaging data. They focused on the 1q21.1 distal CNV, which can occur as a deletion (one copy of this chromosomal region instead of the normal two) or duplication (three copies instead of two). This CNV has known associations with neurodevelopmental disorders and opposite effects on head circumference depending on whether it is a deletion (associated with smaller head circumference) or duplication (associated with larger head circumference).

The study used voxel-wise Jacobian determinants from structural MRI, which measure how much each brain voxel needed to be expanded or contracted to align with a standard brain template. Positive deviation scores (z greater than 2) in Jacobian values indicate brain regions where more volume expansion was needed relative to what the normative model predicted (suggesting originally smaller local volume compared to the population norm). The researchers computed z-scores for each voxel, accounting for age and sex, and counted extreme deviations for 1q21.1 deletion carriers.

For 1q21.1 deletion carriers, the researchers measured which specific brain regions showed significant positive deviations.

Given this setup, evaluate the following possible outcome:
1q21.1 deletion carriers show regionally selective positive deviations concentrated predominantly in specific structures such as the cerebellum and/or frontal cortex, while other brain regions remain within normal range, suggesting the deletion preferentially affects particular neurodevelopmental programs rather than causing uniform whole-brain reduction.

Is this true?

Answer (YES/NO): NO